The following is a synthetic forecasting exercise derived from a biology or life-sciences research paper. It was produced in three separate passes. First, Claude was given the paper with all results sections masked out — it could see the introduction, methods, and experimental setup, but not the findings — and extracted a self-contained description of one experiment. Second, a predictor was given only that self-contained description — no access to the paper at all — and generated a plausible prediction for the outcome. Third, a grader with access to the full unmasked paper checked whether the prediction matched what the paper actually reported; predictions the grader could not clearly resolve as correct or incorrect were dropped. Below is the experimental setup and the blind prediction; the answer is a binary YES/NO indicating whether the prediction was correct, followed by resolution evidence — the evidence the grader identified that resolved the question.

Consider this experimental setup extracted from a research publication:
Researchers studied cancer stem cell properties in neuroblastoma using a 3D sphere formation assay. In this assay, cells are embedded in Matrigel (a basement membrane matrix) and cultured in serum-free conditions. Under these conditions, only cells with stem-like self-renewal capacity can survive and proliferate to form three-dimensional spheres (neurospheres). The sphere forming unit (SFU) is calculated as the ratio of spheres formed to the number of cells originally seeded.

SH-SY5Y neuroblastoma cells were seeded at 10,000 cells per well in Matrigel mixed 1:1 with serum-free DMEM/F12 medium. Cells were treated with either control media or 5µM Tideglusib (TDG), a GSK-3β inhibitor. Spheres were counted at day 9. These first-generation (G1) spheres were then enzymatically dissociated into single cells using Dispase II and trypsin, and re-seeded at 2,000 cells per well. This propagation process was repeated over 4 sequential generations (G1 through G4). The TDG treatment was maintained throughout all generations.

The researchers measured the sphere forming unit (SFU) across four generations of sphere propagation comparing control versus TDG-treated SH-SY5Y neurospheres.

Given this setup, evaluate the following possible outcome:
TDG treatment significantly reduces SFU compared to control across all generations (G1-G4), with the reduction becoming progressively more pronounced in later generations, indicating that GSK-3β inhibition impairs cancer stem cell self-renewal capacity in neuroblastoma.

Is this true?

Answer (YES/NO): YES